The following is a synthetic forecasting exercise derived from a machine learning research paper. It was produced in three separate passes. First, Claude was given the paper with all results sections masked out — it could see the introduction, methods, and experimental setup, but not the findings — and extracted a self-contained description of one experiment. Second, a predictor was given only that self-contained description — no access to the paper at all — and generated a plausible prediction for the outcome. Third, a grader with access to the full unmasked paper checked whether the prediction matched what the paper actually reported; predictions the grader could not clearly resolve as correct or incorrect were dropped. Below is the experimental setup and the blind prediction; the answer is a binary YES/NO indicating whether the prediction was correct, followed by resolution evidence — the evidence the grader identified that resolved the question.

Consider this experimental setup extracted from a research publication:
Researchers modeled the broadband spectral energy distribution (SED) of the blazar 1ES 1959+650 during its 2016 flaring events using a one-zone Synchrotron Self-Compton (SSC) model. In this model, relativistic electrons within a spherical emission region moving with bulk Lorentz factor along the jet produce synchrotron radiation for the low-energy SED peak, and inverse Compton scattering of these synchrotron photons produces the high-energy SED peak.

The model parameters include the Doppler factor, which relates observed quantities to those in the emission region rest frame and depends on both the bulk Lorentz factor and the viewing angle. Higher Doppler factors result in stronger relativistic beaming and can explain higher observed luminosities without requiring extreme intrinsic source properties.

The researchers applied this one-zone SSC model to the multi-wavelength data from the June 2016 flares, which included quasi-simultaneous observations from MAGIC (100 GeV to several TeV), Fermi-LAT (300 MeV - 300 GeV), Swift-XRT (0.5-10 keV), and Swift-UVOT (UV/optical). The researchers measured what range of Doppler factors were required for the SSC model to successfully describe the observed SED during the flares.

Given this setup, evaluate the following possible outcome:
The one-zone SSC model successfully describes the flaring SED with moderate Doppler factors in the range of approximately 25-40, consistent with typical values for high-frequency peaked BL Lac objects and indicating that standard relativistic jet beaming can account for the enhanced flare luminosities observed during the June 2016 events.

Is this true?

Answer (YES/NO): NO